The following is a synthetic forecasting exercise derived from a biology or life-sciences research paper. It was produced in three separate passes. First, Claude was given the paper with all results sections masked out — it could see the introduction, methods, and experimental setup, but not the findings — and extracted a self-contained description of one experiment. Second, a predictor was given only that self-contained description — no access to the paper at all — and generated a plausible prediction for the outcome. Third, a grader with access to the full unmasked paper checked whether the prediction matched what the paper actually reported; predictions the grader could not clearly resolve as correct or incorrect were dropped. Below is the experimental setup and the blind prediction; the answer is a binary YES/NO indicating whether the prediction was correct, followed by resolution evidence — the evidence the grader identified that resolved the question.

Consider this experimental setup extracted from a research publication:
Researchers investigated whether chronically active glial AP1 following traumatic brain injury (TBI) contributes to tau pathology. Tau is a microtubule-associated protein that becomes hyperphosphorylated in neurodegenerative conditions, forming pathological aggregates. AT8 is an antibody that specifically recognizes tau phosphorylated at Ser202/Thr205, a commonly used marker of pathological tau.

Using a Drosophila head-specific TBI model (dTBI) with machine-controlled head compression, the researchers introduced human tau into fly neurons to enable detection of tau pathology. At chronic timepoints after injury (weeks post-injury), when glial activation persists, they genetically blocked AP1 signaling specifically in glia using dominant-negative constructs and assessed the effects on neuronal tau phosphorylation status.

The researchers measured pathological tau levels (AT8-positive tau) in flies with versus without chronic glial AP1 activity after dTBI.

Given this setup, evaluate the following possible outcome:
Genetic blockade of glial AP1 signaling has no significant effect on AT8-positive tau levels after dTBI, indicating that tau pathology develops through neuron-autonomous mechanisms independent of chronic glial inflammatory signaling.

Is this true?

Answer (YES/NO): NO